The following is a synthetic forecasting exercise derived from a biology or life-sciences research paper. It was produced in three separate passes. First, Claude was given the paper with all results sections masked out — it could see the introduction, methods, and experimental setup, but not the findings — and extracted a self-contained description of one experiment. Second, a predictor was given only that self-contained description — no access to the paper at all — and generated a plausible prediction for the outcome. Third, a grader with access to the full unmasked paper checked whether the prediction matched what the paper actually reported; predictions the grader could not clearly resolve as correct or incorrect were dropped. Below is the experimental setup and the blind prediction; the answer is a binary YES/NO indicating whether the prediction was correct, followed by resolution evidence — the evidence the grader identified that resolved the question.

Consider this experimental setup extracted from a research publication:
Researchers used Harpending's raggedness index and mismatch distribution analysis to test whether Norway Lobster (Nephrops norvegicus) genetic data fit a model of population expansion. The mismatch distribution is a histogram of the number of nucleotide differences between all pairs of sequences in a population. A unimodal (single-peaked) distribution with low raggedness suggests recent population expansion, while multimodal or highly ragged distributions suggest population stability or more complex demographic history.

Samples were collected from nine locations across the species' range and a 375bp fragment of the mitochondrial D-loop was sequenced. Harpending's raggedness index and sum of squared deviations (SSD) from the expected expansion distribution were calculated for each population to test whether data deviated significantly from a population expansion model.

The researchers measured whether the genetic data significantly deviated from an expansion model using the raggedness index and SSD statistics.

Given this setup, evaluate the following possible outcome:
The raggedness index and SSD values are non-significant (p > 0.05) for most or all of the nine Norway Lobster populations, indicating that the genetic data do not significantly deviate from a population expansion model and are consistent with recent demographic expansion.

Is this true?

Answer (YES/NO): NO